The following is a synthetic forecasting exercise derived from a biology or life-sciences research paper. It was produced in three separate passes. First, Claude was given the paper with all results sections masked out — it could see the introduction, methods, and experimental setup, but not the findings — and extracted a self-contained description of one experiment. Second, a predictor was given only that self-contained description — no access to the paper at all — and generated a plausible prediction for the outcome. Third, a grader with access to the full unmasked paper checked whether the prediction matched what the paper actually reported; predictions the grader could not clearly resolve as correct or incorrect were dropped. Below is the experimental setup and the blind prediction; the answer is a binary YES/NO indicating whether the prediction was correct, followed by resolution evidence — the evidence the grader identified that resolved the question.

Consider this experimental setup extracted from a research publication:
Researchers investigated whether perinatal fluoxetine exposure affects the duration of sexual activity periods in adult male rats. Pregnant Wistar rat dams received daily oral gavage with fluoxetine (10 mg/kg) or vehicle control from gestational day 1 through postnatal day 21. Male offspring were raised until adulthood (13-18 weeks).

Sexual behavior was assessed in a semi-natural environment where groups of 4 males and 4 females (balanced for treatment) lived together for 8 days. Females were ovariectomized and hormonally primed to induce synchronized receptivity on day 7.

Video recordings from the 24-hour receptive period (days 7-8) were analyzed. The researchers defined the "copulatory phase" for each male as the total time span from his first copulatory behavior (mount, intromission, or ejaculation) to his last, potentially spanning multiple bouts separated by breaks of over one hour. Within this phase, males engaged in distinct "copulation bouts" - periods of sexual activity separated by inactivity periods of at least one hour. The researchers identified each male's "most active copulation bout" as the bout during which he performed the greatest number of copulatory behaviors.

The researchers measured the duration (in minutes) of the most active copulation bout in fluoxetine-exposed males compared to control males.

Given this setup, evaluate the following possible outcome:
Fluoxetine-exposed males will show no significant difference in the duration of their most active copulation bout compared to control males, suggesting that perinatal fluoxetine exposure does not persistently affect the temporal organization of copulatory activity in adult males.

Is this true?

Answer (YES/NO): NO